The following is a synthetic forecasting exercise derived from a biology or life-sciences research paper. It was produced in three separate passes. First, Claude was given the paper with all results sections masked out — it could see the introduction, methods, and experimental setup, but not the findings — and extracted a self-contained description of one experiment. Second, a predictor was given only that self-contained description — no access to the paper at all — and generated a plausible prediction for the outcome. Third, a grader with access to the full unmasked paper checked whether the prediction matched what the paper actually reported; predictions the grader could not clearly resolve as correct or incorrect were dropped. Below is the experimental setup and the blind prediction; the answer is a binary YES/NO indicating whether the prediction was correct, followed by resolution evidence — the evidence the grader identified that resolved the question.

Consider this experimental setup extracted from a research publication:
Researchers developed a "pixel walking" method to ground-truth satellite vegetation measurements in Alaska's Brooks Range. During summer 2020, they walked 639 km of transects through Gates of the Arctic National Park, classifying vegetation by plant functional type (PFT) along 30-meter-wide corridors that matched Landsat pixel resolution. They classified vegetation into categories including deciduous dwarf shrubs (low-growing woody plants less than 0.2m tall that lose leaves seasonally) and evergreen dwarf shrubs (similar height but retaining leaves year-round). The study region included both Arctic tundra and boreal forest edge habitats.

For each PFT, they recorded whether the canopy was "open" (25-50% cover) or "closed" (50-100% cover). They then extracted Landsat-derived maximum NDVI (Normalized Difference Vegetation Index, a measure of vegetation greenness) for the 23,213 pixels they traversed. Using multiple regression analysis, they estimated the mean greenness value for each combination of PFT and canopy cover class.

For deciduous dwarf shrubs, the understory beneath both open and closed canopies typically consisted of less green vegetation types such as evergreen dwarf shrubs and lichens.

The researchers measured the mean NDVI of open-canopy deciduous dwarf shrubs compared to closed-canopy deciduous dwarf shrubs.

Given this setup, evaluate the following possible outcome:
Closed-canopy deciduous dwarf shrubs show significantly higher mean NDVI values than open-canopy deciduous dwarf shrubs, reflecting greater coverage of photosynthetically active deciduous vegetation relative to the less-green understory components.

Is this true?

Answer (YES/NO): YES